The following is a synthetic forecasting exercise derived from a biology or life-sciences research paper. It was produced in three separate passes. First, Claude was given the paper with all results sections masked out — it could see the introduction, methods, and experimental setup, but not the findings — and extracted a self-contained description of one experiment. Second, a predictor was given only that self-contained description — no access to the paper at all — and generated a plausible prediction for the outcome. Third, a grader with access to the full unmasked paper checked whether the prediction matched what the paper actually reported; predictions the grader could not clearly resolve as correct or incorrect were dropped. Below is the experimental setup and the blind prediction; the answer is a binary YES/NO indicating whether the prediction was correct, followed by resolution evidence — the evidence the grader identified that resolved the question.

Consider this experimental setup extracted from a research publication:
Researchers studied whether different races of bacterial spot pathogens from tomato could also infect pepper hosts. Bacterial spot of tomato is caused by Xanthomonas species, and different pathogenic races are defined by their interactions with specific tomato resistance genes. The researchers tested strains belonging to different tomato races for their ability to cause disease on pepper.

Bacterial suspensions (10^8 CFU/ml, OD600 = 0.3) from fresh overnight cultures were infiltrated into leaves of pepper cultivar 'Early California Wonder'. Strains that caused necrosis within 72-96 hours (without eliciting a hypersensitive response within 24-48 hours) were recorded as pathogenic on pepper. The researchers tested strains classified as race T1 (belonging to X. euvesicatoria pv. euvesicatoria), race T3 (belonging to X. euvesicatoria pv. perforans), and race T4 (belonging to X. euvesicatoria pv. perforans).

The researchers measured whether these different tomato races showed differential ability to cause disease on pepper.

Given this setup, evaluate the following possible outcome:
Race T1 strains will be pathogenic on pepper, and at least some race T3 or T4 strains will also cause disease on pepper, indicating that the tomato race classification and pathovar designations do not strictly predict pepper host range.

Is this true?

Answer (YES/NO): NO